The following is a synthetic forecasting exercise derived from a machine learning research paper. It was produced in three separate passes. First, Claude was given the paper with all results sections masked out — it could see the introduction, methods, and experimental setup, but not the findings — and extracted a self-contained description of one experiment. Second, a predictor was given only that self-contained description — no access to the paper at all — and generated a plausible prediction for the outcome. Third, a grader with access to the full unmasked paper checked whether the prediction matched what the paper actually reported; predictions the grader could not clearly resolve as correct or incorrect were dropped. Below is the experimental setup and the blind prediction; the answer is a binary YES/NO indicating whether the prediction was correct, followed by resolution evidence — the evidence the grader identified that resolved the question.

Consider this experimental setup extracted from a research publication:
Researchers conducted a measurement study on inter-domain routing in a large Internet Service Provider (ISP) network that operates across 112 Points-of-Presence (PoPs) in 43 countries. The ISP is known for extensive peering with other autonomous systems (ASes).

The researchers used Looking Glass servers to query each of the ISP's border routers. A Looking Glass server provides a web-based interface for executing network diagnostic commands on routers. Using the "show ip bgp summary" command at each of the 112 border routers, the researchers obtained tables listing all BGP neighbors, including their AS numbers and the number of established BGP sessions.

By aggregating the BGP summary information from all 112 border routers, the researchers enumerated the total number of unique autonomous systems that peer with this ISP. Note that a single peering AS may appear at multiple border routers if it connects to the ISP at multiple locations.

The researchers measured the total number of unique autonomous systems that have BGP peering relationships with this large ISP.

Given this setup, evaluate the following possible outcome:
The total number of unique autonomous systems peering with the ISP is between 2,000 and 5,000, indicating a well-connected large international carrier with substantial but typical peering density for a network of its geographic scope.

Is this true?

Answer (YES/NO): NO